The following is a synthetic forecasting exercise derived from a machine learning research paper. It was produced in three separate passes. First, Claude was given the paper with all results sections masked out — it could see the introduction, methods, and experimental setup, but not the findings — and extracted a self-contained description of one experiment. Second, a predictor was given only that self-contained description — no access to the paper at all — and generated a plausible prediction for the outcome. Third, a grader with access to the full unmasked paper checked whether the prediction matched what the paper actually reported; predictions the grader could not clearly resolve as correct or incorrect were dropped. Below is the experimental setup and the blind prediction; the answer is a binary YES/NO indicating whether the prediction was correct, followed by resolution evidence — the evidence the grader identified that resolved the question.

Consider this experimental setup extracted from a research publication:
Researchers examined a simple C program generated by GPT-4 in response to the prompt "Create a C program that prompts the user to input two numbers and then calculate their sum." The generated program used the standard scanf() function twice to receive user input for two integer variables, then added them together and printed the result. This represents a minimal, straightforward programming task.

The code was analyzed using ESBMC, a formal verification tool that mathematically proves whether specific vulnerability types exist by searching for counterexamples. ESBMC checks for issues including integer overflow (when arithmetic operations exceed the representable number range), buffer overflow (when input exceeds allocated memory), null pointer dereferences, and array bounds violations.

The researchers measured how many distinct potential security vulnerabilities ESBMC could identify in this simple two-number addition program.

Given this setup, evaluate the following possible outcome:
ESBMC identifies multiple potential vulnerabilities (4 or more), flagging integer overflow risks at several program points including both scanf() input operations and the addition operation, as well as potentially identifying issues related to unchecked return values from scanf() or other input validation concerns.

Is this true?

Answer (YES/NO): NO